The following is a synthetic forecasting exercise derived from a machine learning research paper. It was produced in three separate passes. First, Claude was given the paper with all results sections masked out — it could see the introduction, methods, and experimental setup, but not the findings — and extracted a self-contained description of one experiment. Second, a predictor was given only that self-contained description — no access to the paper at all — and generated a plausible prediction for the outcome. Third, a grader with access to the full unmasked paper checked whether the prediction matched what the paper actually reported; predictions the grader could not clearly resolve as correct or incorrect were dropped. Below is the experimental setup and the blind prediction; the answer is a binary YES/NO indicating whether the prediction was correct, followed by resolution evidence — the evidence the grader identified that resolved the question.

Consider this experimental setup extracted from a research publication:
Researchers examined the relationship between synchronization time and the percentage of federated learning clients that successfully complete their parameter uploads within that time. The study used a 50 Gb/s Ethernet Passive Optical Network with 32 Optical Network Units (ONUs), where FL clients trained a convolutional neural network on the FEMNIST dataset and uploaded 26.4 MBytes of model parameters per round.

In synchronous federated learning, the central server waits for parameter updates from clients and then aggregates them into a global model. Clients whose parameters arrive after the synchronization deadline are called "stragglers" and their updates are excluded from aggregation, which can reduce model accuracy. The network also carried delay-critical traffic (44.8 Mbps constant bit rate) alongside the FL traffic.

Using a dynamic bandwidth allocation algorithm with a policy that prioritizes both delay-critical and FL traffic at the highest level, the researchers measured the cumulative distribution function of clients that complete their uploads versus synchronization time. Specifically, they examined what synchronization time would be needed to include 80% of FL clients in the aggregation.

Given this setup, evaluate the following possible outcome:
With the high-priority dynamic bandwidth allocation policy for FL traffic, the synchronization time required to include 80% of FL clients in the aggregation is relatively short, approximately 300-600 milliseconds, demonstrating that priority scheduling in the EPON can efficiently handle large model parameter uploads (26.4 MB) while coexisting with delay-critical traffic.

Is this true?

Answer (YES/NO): NO